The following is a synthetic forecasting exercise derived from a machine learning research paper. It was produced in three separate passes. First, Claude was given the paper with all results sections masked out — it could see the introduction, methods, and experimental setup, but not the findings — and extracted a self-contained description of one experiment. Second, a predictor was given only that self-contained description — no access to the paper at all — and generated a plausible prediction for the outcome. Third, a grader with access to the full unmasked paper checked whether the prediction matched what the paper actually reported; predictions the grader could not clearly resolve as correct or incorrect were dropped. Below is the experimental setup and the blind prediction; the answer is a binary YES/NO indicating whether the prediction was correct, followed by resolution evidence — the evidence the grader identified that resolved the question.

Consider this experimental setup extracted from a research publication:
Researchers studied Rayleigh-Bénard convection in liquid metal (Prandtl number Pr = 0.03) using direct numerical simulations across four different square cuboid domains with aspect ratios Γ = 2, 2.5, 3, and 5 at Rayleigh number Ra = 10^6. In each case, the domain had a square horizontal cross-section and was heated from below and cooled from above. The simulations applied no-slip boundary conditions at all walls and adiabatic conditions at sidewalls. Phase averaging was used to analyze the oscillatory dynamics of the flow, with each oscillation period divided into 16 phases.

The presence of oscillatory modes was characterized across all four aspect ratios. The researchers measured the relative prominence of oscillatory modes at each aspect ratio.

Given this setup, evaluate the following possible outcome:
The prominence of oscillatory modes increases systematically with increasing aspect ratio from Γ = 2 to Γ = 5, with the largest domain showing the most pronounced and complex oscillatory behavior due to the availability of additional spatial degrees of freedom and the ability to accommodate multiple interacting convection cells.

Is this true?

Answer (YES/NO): NO